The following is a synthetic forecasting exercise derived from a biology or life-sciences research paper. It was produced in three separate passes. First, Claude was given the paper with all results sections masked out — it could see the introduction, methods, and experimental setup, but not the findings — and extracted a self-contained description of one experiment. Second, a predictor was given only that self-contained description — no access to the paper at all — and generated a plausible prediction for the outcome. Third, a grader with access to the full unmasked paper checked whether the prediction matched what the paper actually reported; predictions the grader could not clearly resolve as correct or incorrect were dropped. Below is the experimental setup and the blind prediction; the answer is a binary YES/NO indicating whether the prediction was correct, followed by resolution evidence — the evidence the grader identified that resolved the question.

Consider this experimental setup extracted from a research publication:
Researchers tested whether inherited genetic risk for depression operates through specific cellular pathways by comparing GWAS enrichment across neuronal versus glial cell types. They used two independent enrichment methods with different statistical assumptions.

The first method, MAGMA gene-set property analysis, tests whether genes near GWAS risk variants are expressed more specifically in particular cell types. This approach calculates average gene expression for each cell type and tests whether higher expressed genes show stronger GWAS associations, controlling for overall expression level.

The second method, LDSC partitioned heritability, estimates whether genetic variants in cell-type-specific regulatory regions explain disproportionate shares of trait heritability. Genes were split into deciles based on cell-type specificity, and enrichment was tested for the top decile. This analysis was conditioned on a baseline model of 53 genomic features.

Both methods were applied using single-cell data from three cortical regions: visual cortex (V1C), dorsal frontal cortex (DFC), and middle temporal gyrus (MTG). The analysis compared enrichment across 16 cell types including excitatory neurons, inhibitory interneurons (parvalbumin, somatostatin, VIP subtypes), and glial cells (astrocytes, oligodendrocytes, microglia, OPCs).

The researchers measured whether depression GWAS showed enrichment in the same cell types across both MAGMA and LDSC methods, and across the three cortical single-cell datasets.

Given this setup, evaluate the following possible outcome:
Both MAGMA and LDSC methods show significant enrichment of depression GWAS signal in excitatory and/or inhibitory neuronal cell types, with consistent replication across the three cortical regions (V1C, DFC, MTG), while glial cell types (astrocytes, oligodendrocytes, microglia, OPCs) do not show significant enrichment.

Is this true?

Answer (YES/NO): NO